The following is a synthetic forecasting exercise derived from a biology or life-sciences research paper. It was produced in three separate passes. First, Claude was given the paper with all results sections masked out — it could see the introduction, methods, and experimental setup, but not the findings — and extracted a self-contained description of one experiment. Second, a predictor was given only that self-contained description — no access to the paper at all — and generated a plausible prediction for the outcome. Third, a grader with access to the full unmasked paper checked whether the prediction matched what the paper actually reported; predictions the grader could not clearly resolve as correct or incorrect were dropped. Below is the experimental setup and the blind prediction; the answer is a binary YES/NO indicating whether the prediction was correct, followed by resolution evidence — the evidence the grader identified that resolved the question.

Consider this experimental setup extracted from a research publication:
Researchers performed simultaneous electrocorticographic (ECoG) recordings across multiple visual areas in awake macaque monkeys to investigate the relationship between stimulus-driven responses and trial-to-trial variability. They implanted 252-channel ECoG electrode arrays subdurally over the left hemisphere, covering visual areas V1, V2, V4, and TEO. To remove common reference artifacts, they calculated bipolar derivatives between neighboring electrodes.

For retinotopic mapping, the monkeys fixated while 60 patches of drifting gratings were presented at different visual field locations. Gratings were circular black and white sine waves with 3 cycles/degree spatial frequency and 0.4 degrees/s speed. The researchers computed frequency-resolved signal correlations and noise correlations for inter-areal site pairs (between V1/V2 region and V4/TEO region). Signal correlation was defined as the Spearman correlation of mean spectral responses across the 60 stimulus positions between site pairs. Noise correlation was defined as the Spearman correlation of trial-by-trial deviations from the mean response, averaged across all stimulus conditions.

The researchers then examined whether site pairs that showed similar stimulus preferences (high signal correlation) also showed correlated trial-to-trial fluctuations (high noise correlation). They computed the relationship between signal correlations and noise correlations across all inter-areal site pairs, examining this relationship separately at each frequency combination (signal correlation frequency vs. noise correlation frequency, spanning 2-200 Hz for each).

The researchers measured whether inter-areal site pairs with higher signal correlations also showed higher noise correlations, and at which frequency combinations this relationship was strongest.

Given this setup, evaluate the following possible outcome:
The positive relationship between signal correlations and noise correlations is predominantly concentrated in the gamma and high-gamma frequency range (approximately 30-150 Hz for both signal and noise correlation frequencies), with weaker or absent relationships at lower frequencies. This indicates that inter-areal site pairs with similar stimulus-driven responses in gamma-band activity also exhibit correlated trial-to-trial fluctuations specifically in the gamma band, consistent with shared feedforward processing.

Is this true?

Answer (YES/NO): NO